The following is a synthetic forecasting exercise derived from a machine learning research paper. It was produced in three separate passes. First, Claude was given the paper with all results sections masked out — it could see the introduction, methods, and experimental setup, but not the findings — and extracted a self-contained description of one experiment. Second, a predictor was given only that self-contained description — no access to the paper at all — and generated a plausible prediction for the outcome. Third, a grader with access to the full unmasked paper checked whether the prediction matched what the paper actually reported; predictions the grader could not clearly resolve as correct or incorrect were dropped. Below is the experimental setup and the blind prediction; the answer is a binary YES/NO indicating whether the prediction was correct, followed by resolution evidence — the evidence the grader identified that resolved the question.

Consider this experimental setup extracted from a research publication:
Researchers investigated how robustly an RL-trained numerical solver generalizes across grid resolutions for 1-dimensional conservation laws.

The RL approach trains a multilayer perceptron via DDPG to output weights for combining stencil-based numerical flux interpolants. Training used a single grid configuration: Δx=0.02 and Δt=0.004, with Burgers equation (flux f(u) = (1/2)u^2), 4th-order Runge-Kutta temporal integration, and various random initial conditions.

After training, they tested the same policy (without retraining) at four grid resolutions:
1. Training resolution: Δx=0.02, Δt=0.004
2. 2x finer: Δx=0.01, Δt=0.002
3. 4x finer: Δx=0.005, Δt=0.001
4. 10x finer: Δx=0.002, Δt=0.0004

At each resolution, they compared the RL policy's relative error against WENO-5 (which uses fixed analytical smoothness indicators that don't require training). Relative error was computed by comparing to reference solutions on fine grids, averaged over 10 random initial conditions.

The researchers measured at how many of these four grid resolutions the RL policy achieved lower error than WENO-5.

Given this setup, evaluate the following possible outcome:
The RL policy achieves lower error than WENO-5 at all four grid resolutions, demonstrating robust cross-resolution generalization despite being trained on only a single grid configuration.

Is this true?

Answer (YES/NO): NO